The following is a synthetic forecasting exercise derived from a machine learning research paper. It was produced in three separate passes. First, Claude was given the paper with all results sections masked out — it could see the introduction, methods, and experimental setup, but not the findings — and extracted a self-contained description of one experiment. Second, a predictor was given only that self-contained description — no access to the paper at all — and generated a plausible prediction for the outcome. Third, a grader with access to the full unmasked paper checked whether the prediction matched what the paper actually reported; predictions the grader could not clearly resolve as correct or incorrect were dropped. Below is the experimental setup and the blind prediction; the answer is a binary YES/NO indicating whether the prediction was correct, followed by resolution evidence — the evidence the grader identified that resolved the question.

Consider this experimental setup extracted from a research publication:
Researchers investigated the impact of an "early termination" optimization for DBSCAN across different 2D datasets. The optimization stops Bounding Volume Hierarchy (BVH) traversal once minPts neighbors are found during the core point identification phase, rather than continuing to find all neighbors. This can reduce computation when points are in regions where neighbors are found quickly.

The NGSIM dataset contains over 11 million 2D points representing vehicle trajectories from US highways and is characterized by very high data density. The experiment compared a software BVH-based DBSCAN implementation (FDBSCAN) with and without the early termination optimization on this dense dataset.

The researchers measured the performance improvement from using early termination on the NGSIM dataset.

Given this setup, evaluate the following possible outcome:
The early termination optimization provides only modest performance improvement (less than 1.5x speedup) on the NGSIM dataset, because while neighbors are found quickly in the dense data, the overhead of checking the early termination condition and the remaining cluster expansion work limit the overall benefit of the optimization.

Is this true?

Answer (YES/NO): NO